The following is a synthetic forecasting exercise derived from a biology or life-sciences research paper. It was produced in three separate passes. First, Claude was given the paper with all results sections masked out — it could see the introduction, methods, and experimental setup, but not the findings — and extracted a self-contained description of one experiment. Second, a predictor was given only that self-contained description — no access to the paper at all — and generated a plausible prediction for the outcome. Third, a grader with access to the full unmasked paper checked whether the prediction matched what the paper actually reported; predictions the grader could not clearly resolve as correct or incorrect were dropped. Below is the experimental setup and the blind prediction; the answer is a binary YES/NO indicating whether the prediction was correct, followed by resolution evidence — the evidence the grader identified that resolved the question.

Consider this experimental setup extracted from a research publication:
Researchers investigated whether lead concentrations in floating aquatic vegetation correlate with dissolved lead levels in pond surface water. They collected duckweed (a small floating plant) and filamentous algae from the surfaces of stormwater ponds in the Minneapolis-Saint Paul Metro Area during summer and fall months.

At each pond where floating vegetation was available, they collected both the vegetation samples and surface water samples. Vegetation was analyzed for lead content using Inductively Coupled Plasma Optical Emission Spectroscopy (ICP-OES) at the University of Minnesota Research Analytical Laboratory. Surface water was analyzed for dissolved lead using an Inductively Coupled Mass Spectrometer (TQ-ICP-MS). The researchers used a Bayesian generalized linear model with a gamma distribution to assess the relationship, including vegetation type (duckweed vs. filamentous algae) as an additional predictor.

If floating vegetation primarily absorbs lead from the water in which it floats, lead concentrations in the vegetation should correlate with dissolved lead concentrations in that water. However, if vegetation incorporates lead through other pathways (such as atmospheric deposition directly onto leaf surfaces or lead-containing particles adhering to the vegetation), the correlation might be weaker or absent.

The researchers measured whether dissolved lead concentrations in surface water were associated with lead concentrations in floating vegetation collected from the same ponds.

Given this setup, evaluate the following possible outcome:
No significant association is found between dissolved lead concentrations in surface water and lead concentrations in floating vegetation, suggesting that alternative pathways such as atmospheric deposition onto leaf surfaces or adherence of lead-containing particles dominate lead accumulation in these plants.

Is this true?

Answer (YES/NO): NO